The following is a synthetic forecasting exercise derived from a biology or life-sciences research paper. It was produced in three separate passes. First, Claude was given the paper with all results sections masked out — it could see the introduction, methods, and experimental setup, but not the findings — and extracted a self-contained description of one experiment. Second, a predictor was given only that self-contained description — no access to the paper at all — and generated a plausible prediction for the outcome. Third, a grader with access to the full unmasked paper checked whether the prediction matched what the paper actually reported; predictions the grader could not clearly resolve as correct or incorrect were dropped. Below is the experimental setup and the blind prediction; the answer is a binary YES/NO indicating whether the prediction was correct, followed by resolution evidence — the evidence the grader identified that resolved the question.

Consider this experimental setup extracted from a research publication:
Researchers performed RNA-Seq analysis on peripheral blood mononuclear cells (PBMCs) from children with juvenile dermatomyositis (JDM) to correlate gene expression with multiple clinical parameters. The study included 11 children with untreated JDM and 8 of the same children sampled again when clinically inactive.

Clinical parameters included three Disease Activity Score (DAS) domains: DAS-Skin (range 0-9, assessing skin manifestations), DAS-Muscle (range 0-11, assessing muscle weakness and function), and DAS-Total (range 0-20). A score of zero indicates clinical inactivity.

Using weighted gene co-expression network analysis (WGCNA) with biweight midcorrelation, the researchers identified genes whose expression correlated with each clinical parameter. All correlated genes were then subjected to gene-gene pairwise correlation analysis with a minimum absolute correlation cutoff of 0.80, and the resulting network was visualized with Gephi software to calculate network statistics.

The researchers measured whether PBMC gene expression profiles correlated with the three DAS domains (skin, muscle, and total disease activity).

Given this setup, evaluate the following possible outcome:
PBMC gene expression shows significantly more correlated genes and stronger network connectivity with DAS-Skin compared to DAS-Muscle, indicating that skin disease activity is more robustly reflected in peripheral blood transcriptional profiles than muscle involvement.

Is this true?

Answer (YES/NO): NO